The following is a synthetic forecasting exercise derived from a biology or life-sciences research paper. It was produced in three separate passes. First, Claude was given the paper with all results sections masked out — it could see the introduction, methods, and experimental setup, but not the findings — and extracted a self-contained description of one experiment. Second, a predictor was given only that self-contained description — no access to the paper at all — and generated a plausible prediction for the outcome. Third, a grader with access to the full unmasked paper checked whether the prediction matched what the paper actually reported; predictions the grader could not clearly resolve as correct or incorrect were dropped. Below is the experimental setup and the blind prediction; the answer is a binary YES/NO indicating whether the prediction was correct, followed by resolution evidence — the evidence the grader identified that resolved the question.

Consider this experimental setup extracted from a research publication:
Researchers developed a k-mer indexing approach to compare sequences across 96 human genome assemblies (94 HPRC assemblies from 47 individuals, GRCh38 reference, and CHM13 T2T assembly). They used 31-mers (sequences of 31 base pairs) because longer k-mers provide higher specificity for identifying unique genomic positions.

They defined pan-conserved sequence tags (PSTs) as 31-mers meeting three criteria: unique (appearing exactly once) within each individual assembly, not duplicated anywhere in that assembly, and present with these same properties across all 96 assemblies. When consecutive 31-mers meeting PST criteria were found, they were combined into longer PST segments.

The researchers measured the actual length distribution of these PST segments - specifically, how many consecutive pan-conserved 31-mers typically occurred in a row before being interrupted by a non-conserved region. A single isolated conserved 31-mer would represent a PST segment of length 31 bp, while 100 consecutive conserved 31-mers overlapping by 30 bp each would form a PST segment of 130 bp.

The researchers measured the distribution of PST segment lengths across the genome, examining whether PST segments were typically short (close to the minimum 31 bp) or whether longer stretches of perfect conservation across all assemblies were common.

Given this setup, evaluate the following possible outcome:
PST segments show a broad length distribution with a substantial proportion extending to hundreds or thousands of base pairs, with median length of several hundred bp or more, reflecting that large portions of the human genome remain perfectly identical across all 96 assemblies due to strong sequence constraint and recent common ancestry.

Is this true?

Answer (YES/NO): NO